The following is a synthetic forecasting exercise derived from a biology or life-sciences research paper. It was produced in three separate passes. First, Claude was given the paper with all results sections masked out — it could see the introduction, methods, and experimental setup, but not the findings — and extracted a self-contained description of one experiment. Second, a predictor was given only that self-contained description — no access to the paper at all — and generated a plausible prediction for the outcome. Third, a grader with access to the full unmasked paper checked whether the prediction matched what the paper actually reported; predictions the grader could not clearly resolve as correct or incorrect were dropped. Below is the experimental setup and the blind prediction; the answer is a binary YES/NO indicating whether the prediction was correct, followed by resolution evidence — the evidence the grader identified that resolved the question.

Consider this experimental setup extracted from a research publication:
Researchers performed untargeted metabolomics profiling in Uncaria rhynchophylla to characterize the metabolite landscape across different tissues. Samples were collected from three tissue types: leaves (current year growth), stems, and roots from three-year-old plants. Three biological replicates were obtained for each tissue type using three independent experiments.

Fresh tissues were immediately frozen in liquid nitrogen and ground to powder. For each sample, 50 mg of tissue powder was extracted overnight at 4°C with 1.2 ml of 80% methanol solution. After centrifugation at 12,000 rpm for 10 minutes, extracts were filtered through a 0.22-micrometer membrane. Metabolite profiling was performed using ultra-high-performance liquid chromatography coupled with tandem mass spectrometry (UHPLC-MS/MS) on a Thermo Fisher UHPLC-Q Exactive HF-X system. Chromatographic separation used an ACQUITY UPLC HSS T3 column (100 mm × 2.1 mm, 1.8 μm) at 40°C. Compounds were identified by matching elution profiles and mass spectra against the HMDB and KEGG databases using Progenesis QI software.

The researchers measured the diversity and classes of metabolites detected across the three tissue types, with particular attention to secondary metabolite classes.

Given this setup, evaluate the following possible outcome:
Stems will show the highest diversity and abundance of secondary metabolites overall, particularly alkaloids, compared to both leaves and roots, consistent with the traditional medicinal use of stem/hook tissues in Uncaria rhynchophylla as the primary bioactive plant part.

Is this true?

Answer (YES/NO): NO